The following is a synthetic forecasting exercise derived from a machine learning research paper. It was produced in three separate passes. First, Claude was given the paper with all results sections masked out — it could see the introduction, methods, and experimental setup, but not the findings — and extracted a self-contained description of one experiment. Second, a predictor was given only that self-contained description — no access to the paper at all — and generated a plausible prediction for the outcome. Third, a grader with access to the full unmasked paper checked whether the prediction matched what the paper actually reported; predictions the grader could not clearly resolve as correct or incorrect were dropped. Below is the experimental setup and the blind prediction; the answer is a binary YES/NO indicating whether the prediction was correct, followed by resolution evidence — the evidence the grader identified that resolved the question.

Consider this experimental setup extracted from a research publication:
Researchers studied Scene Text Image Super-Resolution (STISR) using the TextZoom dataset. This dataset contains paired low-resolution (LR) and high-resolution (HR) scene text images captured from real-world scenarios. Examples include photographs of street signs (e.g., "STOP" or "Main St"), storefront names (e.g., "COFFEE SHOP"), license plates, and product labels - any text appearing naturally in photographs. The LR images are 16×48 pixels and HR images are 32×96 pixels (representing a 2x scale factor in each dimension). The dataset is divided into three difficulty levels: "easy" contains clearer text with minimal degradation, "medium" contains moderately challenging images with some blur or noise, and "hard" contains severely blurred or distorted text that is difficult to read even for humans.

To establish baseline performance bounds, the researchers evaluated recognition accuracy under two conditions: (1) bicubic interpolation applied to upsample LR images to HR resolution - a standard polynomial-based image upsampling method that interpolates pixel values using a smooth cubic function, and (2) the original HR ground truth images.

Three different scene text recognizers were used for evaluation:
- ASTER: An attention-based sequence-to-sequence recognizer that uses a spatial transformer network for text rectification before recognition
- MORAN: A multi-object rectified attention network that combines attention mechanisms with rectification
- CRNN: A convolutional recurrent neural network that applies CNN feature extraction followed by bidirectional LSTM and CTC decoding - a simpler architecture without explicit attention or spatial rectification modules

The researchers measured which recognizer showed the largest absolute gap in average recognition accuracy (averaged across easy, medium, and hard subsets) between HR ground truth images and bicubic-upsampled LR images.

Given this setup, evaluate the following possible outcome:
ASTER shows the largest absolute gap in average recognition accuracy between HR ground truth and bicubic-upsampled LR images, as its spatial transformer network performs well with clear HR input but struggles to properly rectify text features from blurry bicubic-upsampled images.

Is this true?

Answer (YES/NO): NO